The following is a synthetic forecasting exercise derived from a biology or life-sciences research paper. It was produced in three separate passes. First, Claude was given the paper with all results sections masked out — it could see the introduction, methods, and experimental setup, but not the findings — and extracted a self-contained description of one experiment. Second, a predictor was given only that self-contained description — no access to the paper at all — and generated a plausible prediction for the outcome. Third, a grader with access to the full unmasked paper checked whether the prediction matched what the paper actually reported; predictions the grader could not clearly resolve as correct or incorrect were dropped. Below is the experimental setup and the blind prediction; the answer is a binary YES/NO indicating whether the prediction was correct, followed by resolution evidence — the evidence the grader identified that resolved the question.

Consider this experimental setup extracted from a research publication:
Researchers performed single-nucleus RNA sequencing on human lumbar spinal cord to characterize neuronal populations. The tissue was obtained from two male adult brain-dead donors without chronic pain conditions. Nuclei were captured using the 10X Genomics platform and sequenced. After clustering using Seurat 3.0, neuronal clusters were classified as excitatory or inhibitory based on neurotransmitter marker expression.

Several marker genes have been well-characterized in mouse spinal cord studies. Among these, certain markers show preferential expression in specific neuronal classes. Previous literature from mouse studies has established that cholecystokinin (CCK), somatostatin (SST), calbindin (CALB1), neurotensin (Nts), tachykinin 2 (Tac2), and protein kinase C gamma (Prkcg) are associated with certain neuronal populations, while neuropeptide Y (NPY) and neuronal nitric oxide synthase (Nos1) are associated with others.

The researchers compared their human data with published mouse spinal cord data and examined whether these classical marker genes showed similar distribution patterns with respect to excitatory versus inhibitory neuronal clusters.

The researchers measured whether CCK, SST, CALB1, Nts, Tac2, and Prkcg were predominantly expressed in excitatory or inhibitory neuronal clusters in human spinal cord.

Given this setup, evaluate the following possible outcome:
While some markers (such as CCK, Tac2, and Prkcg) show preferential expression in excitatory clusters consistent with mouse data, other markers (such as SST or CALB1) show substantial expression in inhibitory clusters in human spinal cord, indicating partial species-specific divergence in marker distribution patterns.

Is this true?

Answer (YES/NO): NO